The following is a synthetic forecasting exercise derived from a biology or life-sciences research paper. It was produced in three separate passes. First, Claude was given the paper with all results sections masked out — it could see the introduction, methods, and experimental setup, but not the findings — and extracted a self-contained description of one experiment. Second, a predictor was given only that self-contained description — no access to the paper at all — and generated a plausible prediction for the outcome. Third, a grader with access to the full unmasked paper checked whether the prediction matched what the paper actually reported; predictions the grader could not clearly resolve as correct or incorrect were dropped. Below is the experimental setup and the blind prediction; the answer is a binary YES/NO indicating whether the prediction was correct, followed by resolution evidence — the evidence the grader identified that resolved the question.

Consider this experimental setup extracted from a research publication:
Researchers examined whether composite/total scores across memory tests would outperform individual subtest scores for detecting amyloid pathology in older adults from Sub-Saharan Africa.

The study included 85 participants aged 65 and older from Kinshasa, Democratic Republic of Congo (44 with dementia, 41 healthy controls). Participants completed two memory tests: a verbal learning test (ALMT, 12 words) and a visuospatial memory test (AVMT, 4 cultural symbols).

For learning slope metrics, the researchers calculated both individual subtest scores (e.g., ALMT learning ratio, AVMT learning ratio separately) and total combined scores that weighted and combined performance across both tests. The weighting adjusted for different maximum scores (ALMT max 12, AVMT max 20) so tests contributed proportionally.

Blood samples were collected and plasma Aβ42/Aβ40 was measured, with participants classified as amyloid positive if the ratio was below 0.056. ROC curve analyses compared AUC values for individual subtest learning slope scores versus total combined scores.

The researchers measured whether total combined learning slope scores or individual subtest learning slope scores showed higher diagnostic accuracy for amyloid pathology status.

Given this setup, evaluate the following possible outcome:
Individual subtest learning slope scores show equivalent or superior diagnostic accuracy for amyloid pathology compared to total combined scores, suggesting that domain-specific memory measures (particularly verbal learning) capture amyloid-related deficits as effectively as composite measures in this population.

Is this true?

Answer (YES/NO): NO